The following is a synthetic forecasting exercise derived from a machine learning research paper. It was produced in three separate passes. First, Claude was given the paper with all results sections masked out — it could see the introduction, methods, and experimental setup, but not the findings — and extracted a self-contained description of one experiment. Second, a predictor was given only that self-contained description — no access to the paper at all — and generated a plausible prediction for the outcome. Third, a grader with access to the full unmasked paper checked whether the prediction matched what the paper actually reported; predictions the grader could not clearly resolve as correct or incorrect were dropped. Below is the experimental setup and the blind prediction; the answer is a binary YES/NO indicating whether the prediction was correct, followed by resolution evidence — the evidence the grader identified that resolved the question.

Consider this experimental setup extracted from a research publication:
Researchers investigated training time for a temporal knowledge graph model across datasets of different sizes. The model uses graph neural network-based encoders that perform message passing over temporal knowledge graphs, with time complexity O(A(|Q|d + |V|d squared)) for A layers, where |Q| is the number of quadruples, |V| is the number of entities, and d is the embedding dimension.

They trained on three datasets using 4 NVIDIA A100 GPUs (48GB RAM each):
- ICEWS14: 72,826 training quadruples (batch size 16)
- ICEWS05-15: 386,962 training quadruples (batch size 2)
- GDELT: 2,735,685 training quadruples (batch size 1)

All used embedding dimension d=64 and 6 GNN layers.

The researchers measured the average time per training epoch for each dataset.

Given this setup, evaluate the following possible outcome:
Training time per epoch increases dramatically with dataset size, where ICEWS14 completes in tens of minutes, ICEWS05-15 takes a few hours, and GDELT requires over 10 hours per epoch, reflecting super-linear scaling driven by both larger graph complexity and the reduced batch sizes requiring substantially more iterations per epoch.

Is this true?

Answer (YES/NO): NO